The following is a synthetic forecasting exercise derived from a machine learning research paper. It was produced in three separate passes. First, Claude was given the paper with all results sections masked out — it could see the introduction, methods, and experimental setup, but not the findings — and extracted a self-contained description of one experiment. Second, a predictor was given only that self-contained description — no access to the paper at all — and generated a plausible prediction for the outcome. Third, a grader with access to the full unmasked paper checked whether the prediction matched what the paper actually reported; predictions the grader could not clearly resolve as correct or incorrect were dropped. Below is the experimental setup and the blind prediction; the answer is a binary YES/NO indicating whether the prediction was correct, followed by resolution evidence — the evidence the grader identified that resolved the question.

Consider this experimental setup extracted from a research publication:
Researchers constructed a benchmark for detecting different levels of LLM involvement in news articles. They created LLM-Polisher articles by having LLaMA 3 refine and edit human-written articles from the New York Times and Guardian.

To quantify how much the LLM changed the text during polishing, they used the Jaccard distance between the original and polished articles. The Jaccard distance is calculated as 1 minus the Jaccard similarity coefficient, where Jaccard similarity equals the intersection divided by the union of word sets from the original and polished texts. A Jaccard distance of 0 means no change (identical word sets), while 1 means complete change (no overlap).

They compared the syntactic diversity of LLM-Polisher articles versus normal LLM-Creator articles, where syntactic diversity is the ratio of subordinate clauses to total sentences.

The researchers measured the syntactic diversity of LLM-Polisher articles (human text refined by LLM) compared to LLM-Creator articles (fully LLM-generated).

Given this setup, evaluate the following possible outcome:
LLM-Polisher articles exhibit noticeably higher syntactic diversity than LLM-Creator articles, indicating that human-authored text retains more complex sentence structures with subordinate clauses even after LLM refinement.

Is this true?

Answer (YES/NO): YES